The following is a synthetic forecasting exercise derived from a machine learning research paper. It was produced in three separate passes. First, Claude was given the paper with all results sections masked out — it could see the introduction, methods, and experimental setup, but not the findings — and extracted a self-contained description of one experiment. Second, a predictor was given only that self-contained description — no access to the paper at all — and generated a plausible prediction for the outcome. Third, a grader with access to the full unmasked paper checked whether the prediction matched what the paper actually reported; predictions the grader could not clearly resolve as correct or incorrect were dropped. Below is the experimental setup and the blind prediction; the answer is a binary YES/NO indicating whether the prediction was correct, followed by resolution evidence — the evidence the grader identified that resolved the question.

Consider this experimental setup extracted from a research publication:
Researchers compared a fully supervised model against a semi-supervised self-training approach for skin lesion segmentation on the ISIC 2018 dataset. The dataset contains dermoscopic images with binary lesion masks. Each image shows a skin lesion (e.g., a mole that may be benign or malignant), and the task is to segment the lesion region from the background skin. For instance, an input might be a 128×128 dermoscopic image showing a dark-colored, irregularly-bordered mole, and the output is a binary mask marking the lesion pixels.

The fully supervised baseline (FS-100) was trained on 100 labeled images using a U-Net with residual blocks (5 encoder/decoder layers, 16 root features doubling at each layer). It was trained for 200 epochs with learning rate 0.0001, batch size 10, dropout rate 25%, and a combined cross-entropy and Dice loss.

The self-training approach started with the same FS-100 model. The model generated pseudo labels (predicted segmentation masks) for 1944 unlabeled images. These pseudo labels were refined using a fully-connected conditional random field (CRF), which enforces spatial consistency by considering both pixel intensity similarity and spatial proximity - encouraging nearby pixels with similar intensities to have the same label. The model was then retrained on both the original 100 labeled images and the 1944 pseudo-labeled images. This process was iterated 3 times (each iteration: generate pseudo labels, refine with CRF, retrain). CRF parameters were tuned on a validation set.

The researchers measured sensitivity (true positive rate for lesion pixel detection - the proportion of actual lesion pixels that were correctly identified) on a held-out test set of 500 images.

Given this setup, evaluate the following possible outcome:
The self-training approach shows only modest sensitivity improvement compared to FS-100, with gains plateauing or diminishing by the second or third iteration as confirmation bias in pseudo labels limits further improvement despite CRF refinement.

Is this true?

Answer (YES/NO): NO